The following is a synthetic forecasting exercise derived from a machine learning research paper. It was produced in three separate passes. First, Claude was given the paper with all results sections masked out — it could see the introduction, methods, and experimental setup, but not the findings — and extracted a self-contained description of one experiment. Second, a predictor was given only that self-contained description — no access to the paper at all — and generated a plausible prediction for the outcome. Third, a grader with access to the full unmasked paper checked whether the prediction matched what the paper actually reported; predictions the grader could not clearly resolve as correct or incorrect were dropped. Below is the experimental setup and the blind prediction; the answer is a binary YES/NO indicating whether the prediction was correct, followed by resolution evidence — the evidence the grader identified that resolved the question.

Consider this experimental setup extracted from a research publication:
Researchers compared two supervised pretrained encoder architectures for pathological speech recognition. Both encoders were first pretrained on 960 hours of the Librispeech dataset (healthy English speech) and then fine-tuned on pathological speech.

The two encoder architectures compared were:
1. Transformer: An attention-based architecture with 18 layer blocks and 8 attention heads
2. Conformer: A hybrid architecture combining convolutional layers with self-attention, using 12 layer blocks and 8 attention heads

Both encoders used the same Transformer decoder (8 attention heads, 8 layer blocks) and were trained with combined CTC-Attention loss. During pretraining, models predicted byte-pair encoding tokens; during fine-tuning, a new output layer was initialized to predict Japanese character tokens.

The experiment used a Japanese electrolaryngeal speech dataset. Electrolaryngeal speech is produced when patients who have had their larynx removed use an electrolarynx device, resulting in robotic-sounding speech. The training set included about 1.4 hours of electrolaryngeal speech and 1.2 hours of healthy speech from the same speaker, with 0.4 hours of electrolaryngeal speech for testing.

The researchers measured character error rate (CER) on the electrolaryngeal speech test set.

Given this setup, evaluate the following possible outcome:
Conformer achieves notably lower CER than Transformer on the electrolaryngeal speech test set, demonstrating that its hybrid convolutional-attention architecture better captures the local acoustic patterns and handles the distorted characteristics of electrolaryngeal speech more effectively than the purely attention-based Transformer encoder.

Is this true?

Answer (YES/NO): YES